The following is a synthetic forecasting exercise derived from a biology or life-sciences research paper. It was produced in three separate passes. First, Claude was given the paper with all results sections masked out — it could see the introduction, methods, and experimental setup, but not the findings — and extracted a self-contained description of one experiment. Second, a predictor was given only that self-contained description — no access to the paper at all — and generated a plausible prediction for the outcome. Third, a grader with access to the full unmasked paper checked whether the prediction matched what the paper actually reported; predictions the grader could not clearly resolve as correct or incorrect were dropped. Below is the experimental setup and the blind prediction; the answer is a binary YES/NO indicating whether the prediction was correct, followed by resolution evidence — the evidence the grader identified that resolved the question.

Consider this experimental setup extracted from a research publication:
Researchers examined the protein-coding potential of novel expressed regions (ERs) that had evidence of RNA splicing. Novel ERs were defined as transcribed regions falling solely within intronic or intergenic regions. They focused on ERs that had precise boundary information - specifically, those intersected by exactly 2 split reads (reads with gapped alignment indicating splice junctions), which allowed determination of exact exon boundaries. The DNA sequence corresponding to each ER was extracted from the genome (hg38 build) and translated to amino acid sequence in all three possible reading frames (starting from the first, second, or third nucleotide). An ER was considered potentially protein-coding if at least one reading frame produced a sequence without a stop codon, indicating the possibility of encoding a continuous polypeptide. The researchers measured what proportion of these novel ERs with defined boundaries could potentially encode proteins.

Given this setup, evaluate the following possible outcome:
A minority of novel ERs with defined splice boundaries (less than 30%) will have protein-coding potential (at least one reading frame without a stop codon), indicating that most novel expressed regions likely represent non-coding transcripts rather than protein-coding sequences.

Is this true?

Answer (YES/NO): NO